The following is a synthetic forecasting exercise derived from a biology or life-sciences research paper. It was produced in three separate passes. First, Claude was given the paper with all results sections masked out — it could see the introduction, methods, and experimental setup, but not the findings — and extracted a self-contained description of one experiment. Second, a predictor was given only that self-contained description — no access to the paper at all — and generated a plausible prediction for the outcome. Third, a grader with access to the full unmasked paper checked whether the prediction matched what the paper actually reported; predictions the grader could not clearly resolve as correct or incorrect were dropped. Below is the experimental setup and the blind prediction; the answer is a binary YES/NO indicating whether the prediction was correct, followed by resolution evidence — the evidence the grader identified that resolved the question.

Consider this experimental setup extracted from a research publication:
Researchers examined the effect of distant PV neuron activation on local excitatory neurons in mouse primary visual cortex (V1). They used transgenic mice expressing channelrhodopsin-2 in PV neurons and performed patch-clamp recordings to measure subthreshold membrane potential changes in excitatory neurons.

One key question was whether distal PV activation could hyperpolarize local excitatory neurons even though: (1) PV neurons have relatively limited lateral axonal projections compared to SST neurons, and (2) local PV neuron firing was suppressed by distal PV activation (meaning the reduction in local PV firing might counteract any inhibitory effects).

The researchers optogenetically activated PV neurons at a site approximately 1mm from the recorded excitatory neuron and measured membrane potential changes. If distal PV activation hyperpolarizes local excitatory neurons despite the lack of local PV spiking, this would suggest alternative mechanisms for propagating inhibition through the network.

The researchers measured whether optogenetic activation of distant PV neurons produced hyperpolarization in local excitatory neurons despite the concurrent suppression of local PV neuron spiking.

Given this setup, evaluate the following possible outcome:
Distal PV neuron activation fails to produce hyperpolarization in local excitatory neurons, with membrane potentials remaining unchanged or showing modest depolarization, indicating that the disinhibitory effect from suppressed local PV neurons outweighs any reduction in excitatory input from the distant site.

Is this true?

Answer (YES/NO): NO